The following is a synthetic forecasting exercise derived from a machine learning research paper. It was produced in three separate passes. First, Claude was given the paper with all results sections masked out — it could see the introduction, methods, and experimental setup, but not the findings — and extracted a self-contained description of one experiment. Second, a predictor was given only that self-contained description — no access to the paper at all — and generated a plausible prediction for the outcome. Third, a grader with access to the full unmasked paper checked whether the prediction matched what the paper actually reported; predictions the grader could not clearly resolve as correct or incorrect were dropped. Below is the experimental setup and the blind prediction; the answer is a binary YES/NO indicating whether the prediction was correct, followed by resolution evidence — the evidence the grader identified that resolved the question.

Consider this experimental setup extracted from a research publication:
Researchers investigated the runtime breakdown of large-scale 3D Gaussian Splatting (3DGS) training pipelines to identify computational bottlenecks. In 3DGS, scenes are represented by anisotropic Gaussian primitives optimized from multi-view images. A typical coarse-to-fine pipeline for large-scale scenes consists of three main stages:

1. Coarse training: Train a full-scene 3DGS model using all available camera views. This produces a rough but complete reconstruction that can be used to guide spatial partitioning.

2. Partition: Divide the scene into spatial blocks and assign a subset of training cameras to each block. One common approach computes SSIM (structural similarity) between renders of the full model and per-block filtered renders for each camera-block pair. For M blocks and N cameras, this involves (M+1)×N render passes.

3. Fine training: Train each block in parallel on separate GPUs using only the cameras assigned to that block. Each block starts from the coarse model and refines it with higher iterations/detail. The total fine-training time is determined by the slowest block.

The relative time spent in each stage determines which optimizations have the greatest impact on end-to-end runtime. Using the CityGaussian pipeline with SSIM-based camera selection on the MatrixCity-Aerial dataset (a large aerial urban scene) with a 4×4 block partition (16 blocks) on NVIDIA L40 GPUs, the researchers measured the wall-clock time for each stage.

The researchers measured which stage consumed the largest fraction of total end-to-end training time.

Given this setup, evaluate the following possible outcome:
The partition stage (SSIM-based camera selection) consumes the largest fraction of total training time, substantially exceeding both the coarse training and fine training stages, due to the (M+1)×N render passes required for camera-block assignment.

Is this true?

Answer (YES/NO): YES